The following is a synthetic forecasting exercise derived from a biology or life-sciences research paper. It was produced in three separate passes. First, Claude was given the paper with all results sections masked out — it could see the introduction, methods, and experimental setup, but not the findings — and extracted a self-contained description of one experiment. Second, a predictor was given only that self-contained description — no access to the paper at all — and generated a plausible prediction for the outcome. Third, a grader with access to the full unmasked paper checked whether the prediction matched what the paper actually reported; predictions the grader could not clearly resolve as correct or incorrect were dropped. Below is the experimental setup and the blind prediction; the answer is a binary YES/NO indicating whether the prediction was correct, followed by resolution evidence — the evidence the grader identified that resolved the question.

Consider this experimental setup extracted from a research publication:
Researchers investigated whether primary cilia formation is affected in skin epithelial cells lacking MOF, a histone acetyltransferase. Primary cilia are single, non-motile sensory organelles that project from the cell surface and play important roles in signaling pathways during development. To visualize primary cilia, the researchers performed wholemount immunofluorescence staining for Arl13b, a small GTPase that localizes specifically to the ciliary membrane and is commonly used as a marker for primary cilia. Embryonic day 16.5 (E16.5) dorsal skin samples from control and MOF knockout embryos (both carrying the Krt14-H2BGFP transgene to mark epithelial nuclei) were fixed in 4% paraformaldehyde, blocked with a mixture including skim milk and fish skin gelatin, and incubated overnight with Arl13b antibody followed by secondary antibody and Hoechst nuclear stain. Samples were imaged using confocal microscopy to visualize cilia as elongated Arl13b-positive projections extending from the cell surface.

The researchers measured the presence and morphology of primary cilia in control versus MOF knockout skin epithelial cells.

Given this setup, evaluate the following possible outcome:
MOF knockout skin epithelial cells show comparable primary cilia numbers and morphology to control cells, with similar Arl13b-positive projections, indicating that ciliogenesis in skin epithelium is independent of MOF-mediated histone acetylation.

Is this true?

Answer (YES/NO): NO